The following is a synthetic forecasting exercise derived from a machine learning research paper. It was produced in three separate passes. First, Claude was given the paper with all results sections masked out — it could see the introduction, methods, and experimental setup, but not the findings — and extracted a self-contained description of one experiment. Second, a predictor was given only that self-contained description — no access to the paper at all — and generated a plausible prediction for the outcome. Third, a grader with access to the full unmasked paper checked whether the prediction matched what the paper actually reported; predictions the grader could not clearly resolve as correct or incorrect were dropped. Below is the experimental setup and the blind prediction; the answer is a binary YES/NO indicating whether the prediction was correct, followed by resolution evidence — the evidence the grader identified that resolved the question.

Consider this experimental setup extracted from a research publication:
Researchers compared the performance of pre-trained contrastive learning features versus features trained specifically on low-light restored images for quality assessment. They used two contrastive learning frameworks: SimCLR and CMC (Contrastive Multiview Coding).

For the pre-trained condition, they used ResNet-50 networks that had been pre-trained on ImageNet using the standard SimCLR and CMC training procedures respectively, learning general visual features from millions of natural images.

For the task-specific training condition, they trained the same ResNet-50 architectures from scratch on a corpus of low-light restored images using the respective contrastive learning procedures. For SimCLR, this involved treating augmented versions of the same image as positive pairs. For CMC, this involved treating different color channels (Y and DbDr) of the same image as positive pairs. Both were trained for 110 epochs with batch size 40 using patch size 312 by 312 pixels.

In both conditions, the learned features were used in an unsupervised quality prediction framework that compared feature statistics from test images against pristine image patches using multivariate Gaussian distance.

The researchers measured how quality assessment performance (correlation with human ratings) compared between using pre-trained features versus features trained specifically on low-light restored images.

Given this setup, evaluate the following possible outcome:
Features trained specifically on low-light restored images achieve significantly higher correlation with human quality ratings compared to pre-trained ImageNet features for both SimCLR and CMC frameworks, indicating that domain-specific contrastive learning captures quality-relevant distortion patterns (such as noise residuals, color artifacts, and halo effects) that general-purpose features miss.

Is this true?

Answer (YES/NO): NO